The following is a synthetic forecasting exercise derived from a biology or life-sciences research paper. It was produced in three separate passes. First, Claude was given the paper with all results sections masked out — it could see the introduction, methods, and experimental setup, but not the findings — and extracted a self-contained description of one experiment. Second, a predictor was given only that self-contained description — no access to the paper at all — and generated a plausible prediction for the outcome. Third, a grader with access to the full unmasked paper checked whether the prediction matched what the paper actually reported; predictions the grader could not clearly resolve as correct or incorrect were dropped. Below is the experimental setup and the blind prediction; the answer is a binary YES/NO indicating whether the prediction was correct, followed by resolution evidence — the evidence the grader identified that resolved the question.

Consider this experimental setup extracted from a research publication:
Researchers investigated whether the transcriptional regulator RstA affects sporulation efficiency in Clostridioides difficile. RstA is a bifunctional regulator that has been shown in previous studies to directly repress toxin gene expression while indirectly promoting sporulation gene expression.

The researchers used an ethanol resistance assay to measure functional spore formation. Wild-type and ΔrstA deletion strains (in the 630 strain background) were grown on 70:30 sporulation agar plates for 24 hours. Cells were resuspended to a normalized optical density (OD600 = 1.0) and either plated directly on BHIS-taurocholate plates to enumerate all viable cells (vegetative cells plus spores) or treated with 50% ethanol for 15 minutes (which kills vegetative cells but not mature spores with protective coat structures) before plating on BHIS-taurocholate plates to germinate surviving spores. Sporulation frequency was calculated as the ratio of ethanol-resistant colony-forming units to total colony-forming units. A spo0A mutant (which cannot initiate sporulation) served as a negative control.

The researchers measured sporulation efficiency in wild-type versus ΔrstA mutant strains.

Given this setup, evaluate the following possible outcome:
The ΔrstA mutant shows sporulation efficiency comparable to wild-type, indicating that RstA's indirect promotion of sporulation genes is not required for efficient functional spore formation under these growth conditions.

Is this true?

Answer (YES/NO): NO